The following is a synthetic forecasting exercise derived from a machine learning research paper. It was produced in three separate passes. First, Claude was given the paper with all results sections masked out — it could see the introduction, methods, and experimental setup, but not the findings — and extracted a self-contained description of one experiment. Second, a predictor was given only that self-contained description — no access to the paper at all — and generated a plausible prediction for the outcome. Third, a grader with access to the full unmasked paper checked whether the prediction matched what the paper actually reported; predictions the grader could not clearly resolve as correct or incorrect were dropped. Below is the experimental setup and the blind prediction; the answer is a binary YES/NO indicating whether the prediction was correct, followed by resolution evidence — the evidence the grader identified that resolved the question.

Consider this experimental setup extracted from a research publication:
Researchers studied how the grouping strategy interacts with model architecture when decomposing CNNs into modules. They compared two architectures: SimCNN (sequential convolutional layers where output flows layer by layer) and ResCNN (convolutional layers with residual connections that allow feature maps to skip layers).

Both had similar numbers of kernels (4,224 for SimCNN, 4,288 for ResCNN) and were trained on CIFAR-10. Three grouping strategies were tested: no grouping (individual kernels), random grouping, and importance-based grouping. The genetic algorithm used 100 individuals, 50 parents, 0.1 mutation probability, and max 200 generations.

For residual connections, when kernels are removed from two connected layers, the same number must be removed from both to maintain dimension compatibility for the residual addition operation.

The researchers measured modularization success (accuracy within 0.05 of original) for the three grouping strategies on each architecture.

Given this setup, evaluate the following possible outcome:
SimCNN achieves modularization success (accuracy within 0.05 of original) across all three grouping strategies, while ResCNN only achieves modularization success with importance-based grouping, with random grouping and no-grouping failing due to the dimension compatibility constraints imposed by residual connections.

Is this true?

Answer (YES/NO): NO